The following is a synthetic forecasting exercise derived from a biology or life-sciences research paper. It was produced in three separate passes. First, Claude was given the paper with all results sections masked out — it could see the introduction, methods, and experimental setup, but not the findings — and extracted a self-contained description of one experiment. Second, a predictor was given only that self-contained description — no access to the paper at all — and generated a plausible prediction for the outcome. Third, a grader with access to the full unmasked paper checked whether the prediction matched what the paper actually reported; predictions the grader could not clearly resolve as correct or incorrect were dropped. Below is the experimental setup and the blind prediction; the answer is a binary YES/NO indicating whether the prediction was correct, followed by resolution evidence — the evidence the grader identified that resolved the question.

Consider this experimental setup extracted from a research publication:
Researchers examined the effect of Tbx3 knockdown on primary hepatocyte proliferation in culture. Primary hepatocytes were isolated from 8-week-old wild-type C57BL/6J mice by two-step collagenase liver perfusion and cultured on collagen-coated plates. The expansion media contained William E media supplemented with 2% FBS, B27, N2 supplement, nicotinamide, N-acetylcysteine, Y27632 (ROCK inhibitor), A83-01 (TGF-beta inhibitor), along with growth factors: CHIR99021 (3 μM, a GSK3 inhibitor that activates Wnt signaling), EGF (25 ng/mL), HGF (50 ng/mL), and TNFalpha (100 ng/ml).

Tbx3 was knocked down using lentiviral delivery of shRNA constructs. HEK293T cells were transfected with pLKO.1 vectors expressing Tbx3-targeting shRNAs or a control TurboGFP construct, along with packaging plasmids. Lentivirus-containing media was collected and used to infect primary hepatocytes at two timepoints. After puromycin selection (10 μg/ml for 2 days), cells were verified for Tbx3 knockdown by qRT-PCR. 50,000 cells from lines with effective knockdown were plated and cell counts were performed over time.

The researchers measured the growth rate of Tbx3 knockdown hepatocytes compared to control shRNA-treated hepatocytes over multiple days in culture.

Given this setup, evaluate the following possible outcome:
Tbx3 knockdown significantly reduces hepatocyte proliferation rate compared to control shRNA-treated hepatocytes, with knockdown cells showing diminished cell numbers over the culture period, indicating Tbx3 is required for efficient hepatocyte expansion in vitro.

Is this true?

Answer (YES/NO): YES